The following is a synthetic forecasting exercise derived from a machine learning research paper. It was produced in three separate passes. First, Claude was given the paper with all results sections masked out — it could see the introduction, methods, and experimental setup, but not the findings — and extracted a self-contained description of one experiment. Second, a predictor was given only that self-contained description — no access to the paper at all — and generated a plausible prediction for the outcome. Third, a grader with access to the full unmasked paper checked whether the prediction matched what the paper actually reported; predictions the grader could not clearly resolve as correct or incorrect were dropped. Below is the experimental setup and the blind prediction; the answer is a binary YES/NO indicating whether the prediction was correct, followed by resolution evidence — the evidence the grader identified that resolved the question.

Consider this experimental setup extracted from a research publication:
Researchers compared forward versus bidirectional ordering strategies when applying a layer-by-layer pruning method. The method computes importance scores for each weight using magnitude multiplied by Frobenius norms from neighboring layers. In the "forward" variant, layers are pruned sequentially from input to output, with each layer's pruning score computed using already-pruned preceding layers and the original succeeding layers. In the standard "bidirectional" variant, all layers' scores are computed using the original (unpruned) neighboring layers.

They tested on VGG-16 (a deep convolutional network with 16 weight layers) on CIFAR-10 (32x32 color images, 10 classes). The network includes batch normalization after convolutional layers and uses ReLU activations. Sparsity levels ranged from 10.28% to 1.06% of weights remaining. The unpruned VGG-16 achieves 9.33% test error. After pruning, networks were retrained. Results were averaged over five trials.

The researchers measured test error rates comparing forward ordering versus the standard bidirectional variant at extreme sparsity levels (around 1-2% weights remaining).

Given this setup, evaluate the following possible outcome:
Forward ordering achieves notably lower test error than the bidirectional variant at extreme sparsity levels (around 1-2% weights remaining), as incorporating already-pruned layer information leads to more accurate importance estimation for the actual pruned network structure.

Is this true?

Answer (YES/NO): YES